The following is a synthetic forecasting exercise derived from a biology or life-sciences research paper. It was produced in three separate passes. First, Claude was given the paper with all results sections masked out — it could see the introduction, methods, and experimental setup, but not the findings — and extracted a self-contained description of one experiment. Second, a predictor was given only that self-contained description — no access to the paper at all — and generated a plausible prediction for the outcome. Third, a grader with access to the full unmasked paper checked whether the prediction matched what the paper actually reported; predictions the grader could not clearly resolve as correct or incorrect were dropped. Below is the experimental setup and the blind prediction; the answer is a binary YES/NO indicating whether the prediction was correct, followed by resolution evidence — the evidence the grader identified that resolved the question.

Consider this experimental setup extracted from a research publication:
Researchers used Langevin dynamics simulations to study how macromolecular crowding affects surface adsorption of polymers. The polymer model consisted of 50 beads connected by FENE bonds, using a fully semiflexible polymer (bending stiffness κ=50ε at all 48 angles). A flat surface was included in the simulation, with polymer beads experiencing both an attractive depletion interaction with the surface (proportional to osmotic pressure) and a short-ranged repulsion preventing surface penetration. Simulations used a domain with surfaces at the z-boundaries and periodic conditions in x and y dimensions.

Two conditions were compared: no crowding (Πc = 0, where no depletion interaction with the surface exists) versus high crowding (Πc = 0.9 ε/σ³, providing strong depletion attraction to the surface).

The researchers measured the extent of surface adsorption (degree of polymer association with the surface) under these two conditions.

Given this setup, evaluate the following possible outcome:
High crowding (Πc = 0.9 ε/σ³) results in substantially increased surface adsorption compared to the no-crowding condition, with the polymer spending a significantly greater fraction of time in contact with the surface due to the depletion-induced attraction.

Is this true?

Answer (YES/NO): YES